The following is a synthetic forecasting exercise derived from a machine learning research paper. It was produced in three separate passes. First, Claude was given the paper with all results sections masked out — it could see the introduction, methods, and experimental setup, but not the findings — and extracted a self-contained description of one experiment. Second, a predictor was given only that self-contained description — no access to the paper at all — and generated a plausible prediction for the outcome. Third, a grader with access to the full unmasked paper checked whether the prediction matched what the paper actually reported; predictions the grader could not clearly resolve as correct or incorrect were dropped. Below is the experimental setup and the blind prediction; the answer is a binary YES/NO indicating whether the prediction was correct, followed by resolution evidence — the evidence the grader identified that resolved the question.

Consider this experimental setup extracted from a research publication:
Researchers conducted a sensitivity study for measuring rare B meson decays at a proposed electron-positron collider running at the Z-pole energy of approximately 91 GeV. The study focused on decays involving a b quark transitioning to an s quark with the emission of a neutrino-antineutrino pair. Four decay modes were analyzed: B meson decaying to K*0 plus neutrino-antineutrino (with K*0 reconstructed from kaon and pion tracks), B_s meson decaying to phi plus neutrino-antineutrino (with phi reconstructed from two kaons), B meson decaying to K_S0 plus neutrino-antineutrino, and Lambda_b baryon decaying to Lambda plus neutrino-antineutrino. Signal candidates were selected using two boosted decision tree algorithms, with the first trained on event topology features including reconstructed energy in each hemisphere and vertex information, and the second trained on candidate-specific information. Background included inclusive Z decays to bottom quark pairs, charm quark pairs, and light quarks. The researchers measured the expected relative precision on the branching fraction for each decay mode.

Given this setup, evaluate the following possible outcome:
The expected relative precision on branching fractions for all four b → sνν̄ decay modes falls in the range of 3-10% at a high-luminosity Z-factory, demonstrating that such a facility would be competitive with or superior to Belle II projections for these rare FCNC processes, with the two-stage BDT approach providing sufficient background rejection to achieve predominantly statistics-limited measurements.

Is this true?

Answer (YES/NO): NO